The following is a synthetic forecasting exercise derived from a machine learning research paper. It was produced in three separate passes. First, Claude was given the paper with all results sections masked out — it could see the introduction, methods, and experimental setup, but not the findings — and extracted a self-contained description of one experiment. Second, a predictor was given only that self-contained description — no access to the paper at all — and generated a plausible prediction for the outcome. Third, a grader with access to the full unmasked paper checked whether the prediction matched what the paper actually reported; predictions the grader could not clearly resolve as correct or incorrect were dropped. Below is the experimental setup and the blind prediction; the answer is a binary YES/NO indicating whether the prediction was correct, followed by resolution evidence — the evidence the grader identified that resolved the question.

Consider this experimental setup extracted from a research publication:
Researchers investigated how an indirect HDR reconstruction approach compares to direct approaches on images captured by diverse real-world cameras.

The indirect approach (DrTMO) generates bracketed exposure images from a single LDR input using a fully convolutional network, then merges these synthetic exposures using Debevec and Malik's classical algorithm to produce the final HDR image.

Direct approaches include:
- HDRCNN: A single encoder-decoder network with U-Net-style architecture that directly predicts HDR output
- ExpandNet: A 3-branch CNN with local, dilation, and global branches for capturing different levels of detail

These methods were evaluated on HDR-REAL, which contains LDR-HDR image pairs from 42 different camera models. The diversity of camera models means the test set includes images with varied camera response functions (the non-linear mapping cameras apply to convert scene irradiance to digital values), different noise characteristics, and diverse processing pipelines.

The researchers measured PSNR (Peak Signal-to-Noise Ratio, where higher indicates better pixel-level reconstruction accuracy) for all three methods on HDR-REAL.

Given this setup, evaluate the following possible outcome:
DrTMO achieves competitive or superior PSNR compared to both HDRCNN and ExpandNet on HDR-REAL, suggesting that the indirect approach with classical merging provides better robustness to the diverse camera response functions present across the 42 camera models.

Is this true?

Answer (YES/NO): NO